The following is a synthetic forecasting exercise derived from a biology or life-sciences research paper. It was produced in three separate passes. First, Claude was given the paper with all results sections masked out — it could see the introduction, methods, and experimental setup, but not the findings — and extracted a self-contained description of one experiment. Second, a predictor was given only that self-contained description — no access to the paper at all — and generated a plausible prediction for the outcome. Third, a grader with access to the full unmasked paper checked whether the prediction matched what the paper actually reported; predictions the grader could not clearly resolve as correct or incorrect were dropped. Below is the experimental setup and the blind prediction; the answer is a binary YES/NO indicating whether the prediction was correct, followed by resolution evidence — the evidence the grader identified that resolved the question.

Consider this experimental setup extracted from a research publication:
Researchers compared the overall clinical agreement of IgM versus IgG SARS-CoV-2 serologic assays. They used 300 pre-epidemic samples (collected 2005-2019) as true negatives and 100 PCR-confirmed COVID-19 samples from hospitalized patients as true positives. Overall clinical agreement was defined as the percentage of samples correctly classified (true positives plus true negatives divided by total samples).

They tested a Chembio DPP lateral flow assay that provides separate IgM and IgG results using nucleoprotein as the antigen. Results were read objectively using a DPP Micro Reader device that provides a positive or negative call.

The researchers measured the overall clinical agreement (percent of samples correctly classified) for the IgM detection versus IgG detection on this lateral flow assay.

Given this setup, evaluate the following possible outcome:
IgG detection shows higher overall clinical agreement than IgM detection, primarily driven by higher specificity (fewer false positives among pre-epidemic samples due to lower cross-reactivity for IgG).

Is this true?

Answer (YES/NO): NO